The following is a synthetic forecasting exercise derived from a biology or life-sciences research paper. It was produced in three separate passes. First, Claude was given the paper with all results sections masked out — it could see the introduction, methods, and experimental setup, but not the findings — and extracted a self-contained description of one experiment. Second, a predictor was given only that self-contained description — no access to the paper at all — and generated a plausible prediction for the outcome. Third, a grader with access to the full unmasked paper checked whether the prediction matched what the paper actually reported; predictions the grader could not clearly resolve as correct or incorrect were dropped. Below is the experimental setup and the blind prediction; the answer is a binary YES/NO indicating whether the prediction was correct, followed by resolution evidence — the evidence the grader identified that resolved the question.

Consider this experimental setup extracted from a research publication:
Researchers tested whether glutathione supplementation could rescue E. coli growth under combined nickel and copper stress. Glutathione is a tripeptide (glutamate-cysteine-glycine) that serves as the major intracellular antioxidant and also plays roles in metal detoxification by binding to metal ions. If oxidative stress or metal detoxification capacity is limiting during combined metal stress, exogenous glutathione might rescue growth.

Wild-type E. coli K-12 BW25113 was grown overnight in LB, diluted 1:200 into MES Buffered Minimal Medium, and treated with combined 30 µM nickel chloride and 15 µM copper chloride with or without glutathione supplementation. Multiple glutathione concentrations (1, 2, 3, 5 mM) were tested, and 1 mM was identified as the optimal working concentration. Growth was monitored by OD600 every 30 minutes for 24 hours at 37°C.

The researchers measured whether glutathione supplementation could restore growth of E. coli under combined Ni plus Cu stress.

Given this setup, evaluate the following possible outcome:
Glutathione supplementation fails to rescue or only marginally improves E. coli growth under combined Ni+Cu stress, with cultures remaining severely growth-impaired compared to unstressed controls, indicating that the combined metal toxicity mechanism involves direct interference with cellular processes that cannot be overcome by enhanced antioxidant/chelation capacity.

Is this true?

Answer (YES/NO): NO